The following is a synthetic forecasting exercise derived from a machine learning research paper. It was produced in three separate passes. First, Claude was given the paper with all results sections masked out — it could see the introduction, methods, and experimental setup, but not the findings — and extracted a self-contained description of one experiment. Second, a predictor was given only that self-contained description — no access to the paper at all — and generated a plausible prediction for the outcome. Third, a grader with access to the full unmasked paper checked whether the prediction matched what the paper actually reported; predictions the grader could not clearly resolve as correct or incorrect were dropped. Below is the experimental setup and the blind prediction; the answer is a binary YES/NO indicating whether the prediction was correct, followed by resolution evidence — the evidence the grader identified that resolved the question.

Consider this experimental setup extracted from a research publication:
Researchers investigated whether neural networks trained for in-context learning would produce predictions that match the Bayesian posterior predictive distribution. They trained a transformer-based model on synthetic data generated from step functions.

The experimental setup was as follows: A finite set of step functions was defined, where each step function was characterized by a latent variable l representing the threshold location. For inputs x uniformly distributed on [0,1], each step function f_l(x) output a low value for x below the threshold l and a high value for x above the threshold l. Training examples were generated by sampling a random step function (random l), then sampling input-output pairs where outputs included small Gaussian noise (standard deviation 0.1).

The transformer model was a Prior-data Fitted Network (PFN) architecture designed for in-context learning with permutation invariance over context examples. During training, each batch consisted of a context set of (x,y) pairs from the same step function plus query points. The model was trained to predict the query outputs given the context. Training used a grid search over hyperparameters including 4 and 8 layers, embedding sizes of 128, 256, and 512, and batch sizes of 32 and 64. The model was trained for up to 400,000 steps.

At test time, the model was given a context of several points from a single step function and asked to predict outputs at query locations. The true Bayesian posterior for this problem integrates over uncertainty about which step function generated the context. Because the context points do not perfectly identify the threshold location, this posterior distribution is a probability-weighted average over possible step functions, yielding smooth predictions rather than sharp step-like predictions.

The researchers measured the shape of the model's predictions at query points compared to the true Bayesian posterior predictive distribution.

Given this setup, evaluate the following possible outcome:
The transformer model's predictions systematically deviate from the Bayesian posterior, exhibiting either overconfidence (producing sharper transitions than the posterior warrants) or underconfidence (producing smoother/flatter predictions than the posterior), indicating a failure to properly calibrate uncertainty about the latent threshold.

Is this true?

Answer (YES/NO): NO